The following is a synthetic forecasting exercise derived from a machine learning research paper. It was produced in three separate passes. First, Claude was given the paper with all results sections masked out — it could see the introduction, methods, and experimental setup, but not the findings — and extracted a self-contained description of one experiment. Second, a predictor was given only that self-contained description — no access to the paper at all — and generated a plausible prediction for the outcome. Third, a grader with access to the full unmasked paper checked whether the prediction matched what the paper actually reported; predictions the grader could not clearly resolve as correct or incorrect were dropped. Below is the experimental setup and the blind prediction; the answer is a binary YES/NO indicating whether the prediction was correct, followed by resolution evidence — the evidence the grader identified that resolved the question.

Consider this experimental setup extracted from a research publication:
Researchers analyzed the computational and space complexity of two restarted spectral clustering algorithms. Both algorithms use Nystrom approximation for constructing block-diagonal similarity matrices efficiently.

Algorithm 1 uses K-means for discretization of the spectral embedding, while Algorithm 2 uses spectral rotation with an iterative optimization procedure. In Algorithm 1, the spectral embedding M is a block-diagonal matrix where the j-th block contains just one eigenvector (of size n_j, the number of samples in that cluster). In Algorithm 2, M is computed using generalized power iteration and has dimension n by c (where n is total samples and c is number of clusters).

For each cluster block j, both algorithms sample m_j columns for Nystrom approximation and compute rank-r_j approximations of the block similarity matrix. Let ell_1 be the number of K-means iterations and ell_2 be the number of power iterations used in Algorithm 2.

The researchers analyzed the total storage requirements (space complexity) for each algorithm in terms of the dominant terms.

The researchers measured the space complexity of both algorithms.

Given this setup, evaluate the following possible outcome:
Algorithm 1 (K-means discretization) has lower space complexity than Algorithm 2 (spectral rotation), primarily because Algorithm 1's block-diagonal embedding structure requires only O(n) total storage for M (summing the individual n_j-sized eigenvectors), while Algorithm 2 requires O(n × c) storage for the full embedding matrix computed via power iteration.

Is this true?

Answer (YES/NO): YES